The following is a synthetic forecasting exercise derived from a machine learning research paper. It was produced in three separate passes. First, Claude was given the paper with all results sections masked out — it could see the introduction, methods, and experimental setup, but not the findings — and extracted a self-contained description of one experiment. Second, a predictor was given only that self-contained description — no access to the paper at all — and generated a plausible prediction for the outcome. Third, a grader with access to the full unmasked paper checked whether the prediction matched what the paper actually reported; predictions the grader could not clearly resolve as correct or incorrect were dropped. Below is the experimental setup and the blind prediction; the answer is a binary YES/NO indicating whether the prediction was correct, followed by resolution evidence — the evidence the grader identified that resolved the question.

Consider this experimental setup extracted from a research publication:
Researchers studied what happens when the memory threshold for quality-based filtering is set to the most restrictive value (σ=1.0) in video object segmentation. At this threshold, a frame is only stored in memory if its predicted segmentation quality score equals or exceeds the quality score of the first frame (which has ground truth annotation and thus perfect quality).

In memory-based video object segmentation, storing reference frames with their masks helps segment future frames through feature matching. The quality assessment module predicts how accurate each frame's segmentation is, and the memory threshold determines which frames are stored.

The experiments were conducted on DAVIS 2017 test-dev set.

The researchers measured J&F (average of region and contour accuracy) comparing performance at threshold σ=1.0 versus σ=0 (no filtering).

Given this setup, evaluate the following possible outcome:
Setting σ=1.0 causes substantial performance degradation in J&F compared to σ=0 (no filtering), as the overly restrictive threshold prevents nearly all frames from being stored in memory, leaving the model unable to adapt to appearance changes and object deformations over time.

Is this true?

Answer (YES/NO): NO